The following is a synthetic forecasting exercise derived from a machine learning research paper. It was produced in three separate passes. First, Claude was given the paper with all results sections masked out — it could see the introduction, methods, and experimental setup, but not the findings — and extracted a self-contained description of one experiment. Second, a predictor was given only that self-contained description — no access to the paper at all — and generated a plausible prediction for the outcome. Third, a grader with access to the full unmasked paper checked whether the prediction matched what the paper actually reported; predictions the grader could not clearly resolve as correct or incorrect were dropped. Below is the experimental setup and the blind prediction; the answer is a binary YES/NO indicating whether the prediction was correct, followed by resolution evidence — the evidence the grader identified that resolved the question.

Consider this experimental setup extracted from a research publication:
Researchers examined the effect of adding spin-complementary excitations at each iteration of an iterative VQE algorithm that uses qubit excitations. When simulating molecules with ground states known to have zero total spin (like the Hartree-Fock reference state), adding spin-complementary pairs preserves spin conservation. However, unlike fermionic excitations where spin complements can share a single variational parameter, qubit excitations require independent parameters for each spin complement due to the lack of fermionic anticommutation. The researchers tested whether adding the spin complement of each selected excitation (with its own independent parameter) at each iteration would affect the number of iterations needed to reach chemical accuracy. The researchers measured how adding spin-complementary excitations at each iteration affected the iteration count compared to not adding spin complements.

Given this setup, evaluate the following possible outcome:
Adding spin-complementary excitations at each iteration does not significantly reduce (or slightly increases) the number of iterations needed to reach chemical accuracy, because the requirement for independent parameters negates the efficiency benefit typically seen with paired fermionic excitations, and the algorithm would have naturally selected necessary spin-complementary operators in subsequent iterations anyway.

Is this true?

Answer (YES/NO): NO